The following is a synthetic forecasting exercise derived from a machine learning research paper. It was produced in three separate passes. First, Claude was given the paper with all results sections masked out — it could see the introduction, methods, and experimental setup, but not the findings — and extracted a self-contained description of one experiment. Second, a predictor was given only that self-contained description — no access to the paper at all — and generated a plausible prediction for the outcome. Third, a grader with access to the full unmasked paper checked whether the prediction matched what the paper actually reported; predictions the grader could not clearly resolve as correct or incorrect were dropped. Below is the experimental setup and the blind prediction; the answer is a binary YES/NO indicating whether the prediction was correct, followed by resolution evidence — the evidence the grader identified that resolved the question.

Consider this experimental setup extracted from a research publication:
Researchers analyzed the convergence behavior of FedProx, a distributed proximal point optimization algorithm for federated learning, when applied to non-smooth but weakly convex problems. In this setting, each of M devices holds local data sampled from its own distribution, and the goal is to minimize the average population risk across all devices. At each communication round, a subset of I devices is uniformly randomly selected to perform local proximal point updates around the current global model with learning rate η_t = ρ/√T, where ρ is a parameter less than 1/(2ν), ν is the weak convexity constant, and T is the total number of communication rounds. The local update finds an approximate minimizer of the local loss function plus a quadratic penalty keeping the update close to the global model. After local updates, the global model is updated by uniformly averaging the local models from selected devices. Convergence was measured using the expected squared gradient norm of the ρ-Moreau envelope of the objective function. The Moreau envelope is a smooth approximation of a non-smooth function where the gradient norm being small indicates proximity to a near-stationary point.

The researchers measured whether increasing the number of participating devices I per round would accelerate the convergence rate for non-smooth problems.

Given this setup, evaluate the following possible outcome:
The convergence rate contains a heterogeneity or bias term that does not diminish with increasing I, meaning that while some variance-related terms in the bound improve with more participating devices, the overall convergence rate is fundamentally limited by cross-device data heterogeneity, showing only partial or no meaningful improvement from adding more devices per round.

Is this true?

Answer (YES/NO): NO